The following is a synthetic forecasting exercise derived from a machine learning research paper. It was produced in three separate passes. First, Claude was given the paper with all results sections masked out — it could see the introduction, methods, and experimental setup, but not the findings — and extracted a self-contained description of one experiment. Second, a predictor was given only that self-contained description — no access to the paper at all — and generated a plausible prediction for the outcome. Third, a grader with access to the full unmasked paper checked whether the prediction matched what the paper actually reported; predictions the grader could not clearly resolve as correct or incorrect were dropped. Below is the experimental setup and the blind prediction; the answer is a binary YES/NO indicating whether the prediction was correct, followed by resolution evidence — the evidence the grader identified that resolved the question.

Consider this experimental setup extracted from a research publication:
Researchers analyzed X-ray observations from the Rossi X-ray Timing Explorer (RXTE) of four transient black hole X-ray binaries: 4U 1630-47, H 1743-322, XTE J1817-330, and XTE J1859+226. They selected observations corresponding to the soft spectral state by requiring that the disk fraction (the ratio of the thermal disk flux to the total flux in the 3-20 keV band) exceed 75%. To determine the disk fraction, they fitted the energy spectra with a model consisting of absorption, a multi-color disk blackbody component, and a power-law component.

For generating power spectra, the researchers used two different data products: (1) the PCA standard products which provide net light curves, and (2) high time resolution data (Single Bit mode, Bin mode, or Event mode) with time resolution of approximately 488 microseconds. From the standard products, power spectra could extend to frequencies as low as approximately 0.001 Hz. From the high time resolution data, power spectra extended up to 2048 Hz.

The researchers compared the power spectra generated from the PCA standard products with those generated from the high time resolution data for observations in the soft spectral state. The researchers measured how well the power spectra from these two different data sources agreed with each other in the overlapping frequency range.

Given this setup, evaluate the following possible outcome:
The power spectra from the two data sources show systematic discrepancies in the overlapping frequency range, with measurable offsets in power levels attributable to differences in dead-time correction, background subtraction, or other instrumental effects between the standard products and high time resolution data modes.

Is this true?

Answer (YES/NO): NO